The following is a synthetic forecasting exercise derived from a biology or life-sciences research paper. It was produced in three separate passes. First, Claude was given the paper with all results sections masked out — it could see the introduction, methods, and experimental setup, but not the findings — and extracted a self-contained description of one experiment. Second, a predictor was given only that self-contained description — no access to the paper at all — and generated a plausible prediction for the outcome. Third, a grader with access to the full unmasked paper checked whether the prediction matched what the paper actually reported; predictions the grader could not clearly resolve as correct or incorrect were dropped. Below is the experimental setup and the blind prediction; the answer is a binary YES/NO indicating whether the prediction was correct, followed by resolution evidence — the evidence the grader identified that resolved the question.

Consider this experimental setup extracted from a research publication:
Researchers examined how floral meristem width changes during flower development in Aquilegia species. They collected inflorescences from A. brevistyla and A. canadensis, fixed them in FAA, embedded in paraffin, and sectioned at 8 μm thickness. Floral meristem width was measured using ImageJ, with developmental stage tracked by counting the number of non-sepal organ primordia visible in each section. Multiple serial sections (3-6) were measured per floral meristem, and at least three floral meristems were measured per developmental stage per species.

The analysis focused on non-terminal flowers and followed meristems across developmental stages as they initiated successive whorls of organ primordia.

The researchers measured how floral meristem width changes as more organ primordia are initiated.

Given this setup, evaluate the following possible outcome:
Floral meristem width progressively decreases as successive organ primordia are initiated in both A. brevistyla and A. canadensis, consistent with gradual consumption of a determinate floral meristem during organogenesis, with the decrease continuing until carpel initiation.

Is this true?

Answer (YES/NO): NO